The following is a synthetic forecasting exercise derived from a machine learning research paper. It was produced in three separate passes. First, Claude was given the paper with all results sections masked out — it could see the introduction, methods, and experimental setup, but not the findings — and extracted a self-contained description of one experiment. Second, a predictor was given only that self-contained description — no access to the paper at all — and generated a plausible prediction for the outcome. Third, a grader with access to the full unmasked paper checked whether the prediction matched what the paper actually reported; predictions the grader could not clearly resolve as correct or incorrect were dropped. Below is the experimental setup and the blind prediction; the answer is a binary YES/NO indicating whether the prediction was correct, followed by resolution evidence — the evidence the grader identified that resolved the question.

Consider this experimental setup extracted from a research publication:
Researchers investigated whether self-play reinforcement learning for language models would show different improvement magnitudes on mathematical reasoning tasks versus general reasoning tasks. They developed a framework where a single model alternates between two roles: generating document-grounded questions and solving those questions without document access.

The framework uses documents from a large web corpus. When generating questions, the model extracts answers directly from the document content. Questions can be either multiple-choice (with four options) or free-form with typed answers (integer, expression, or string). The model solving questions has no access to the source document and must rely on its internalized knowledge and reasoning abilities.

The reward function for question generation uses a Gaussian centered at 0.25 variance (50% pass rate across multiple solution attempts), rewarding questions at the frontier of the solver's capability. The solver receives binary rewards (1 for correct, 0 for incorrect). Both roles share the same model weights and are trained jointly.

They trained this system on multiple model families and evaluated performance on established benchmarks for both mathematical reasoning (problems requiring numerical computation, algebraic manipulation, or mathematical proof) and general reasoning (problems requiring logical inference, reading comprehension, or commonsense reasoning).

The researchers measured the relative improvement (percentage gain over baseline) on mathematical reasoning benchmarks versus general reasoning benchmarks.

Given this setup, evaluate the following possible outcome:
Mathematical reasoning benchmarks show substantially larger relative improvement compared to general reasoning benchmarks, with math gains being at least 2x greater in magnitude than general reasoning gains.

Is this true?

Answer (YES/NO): NO